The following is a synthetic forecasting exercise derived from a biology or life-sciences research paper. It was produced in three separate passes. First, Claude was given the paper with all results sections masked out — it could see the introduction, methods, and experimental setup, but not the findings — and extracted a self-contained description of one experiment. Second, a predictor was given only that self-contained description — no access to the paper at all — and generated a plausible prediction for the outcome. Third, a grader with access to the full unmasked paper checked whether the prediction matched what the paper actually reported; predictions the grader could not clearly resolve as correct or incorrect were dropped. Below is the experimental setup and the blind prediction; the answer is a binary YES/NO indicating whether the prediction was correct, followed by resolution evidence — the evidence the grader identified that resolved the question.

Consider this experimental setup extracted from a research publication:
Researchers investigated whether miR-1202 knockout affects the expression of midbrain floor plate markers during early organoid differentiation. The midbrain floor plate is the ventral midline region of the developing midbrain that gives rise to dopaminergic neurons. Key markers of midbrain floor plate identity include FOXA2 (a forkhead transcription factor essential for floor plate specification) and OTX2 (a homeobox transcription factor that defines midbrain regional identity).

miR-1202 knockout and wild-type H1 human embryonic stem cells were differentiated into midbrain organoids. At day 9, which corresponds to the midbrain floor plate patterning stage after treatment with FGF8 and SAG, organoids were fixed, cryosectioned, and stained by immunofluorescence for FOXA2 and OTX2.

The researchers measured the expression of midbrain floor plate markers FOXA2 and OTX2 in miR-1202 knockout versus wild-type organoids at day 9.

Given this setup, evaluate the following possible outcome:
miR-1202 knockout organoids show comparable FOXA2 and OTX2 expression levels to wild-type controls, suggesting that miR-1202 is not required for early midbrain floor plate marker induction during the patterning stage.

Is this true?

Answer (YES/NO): NO